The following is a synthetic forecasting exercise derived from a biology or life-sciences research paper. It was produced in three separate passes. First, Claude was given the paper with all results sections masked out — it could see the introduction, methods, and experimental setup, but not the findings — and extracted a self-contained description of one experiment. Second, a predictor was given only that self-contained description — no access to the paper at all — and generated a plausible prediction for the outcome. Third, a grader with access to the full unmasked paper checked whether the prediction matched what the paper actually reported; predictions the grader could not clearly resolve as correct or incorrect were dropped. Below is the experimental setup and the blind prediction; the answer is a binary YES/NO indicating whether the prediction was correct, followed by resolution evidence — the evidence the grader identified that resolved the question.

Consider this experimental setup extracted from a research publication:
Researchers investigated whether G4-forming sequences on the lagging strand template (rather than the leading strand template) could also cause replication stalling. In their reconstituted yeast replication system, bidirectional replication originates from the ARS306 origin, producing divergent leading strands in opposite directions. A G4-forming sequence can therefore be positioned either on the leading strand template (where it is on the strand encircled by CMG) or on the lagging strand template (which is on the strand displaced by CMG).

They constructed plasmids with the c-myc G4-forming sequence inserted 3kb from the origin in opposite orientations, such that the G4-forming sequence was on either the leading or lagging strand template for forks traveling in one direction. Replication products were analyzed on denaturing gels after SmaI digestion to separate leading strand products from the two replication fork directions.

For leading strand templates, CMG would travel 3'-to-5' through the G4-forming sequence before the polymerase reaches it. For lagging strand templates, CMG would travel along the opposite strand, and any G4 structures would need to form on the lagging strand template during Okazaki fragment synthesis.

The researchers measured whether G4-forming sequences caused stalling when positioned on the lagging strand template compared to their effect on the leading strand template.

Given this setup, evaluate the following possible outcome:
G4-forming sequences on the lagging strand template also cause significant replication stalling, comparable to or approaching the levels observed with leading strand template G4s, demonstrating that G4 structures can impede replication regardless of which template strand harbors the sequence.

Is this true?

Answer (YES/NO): NO